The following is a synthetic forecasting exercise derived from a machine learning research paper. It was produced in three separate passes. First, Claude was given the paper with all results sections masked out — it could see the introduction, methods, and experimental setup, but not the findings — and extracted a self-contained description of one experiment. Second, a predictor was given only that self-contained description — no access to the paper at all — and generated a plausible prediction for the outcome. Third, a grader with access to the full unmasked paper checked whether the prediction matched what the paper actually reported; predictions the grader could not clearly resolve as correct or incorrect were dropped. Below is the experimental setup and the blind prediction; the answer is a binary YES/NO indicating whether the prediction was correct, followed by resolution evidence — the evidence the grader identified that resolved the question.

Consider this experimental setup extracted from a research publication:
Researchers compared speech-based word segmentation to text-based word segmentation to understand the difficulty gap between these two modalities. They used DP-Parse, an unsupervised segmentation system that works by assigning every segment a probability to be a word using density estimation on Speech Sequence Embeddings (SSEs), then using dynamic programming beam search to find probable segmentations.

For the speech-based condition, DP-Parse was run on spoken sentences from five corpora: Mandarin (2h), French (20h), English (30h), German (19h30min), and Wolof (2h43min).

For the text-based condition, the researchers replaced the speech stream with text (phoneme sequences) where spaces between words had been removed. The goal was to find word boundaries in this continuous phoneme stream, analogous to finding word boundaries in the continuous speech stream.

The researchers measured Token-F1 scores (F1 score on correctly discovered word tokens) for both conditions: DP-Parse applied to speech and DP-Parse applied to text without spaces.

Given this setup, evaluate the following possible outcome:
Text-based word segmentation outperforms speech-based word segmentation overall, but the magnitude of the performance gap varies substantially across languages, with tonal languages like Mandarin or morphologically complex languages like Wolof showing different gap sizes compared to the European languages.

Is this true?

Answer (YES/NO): NO